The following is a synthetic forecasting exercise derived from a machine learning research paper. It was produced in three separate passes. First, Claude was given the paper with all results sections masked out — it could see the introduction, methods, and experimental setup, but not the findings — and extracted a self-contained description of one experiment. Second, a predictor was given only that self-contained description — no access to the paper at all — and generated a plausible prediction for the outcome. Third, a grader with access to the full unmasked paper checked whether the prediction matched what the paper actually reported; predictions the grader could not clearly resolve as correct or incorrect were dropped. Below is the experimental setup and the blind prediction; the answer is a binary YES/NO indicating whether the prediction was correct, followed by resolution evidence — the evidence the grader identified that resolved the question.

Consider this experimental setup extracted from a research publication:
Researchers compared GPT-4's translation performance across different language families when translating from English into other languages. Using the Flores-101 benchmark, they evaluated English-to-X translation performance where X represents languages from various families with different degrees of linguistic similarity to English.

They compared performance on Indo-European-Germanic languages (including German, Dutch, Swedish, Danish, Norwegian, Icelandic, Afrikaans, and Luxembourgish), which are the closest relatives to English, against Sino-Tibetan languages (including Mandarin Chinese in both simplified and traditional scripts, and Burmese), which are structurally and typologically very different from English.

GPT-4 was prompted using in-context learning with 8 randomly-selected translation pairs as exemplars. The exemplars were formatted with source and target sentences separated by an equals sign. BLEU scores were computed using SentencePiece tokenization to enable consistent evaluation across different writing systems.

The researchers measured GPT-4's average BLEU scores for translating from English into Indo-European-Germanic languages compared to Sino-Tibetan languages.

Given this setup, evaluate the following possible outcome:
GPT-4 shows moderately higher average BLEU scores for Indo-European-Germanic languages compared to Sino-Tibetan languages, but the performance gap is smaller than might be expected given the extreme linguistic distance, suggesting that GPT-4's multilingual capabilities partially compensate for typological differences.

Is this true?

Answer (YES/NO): NO